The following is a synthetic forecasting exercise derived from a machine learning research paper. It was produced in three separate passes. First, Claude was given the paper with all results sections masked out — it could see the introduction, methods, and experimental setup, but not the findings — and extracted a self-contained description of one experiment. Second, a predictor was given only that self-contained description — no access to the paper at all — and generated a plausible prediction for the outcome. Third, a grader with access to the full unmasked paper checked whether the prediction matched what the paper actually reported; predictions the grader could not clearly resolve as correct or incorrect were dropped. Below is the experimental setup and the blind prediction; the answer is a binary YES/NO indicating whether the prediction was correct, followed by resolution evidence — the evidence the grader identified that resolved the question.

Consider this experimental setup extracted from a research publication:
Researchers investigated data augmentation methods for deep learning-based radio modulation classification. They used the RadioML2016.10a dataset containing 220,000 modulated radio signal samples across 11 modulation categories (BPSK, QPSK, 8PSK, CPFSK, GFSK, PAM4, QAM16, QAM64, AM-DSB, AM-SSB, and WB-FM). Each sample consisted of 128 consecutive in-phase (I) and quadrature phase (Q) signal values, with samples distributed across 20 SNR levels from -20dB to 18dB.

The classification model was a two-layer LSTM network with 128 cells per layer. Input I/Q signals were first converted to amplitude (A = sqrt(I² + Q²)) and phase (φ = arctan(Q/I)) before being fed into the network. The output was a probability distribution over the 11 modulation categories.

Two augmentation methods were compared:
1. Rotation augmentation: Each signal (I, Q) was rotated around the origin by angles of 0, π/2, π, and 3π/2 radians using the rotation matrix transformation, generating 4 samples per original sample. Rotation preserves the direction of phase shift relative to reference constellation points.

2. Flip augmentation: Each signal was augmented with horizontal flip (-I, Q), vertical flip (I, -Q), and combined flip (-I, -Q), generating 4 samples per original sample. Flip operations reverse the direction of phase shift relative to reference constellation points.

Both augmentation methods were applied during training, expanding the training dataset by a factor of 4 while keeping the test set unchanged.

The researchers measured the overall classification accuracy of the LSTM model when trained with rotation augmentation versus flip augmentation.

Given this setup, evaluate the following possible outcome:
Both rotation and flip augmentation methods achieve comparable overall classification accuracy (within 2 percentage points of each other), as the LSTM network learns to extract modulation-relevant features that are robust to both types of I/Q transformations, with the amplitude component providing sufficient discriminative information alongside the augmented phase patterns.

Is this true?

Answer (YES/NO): NO